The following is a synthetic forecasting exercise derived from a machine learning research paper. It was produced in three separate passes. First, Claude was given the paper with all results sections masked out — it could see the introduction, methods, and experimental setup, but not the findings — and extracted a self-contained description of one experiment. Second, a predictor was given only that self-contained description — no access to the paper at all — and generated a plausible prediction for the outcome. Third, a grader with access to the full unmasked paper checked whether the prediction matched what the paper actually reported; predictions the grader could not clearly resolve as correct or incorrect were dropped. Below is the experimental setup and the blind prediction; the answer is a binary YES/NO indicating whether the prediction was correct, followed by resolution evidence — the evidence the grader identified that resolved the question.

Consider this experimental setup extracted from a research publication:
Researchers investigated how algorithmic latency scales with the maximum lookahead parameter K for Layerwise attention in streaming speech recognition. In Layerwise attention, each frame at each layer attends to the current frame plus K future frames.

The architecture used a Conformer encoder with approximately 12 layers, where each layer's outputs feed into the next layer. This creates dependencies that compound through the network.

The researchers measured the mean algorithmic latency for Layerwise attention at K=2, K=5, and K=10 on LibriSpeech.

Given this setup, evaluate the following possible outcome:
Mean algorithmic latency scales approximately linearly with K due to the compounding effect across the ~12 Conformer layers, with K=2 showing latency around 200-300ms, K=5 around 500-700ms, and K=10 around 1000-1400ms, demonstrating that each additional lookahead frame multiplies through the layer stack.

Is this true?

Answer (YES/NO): NO